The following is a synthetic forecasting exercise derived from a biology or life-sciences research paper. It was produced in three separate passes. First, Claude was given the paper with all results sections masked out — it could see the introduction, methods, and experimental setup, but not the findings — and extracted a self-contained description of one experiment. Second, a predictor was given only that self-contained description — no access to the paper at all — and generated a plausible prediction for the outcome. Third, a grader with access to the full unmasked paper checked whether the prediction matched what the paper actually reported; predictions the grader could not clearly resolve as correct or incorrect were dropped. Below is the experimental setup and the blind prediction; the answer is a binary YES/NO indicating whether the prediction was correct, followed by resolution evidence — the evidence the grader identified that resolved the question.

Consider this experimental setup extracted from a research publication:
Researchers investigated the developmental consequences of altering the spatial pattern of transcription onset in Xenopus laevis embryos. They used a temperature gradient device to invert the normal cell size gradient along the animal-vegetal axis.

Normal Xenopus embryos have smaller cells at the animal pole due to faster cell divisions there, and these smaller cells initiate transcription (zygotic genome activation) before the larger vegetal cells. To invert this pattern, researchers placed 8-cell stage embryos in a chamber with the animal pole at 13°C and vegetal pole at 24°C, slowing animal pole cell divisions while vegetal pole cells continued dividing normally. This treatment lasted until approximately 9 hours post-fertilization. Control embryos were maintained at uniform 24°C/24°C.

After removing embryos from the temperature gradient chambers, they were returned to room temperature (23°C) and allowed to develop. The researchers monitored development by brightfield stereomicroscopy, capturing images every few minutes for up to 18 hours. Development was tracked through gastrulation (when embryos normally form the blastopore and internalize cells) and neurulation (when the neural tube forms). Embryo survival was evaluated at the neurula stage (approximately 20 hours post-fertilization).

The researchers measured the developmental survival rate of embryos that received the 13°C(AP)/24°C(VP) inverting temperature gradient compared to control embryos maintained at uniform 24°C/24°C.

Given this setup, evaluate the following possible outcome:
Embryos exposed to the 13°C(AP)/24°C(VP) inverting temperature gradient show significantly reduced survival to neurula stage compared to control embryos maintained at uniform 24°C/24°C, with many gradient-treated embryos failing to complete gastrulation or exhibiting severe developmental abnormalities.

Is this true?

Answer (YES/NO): YES